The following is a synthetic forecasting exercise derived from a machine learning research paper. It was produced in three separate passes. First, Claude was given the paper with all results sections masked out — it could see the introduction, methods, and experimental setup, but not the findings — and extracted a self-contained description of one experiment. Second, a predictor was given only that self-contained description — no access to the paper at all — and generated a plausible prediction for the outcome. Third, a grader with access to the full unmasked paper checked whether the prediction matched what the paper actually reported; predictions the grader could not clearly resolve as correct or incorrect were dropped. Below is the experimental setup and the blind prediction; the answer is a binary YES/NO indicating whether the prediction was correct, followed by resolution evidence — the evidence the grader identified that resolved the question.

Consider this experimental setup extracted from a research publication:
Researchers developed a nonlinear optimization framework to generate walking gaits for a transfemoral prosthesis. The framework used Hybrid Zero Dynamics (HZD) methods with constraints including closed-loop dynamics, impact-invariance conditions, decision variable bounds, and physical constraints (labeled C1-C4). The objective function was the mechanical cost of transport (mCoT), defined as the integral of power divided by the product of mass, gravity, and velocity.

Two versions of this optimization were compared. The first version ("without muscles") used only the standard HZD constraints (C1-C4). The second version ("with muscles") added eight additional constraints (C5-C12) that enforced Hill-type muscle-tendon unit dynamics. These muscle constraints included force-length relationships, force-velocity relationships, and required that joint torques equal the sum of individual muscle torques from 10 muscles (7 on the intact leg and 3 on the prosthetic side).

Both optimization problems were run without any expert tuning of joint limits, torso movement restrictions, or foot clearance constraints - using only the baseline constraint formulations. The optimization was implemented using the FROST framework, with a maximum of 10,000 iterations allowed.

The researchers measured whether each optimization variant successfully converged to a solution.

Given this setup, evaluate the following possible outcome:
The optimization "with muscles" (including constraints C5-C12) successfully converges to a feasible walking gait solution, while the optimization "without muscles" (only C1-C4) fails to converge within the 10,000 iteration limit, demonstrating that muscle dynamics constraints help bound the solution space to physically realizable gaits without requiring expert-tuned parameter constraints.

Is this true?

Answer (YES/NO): YES